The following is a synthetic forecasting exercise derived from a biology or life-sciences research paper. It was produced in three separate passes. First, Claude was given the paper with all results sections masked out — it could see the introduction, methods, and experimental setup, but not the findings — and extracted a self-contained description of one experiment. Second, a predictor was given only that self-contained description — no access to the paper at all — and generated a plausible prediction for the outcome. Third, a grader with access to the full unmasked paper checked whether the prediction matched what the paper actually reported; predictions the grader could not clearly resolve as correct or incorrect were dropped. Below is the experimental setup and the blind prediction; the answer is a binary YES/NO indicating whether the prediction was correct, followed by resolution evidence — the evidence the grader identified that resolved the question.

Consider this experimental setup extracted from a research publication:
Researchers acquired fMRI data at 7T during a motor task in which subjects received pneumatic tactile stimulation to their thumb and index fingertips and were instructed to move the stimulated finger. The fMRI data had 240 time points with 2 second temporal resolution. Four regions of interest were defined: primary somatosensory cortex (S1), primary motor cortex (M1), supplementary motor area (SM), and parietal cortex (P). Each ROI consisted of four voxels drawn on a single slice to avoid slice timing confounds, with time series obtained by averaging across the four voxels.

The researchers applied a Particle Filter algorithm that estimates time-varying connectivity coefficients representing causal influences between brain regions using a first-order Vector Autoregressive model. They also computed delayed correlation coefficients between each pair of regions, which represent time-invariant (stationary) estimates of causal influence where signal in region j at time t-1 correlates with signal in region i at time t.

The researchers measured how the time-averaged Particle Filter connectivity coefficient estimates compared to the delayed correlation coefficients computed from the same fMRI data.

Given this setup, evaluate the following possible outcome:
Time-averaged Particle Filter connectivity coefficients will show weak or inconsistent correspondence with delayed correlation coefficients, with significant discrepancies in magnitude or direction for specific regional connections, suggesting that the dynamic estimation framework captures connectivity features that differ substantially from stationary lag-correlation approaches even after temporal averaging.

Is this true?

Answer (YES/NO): NO